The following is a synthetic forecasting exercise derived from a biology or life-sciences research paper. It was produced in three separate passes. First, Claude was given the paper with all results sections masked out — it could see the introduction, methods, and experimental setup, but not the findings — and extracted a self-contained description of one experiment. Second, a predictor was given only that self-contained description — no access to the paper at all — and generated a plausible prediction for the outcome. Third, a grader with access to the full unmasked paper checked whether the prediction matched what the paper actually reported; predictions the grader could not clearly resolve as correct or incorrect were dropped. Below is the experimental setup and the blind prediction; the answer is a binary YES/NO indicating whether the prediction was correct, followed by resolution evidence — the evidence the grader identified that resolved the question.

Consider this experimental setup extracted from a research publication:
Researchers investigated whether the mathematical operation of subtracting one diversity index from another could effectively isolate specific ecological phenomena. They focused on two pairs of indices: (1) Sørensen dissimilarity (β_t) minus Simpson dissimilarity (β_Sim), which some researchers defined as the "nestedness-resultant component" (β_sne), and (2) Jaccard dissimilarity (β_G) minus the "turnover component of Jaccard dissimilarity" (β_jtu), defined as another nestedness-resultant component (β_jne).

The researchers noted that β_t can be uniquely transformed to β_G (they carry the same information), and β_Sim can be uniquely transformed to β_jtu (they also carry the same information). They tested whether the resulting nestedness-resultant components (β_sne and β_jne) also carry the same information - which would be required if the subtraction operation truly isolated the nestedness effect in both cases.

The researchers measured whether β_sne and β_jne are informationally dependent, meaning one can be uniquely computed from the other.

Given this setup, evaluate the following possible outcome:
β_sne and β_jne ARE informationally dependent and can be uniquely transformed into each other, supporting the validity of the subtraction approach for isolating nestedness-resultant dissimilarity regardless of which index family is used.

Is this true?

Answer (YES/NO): NO